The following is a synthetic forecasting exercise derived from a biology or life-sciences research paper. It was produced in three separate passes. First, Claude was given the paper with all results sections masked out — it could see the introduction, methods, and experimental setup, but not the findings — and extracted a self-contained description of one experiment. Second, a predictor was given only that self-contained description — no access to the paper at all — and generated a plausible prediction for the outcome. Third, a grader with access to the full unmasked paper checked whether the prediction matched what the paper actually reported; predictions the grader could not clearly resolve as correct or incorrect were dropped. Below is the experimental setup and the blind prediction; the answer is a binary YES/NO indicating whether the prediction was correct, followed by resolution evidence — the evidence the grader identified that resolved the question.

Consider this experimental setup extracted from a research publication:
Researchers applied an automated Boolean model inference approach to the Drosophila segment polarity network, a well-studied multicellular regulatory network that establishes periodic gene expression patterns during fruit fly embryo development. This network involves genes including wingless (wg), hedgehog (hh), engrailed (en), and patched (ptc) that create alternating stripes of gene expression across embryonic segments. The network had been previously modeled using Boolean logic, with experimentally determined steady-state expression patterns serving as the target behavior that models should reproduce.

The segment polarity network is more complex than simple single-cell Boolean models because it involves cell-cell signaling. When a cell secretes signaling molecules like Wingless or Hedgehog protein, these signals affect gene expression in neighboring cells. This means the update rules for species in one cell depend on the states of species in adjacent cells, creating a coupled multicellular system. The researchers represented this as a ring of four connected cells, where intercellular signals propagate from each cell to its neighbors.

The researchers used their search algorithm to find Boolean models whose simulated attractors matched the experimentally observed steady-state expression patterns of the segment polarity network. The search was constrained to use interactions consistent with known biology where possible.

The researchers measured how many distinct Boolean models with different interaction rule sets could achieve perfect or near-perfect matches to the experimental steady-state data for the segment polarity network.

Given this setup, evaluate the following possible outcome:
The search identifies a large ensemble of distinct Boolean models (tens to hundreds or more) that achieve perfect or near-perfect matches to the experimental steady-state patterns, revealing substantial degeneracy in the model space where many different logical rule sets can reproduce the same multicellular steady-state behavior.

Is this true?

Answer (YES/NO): YES